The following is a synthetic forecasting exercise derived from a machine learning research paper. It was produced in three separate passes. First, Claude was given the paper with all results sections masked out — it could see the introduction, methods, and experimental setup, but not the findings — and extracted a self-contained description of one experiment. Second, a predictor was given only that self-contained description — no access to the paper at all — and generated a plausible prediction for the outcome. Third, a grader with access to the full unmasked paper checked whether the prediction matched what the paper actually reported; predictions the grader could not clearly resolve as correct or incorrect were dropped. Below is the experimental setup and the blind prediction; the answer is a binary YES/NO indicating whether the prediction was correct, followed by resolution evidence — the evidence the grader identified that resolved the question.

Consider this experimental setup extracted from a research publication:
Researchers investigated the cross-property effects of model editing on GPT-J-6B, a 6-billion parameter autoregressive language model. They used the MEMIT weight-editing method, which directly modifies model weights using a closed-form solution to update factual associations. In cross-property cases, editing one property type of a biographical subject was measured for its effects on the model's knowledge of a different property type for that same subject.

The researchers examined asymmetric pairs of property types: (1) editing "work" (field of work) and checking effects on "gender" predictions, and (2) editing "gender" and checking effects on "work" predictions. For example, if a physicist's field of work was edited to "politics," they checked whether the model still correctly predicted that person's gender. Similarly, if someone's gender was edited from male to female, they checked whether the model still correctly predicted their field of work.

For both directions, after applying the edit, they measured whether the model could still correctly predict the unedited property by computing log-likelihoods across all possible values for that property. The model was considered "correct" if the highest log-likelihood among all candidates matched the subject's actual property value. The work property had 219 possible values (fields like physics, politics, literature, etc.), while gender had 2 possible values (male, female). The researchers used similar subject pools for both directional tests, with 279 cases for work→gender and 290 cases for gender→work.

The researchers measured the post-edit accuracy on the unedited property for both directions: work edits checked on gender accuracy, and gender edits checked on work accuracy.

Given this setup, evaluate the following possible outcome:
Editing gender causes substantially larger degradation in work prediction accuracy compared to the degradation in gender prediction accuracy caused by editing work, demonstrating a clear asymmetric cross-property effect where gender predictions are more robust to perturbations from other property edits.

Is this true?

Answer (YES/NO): YES